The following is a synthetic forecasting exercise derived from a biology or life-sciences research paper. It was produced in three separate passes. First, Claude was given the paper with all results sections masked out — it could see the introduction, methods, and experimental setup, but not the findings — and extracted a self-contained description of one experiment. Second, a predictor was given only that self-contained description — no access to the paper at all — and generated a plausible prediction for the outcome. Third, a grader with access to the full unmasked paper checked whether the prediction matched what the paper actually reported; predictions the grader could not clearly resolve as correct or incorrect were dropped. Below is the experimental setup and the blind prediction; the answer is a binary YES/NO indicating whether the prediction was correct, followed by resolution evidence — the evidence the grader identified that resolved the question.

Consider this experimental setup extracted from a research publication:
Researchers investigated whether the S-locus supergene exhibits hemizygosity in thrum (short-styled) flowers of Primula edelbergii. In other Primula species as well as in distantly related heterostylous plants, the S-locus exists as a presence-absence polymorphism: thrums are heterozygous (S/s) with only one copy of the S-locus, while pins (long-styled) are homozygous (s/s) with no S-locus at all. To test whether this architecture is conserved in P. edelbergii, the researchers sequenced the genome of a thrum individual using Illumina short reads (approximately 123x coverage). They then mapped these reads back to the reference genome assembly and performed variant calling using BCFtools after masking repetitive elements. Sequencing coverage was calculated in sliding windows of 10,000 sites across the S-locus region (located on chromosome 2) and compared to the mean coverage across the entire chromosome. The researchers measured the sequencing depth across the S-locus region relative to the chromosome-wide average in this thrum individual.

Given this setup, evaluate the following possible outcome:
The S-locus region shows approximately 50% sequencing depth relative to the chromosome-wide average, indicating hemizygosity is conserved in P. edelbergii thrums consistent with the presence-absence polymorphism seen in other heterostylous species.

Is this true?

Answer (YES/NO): NO